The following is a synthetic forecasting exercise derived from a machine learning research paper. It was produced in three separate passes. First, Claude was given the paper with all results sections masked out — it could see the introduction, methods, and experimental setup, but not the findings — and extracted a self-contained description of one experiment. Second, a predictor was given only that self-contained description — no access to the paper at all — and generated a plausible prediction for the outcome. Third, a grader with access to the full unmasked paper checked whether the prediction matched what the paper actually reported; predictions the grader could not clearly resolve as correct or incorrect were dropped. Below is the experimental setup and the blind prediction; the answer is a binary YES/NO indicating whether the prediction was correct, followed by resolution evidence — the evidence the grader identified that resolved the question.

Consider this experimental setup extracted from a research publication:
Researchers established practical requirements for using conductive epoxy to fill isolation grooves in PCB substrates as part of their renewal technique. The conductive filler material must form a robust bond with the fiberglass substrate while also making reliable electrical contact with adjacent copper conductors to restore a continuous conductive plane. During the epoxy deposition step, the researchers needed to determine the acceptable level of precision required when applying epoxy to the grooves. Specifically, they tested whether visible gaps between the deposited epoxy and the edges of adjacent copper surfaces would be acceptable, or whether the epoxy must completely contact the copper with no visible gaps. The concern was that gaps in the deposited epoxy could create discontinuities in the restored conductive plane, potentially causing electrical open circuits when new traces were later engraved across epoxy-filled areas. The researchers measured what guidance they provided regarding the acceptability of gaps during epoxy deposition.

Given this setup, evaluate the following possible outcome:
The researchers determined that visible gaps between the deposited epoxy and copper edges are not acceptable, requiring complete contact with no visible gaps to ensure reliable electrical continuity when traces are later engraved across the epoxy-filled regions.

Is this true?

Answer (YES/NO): YES